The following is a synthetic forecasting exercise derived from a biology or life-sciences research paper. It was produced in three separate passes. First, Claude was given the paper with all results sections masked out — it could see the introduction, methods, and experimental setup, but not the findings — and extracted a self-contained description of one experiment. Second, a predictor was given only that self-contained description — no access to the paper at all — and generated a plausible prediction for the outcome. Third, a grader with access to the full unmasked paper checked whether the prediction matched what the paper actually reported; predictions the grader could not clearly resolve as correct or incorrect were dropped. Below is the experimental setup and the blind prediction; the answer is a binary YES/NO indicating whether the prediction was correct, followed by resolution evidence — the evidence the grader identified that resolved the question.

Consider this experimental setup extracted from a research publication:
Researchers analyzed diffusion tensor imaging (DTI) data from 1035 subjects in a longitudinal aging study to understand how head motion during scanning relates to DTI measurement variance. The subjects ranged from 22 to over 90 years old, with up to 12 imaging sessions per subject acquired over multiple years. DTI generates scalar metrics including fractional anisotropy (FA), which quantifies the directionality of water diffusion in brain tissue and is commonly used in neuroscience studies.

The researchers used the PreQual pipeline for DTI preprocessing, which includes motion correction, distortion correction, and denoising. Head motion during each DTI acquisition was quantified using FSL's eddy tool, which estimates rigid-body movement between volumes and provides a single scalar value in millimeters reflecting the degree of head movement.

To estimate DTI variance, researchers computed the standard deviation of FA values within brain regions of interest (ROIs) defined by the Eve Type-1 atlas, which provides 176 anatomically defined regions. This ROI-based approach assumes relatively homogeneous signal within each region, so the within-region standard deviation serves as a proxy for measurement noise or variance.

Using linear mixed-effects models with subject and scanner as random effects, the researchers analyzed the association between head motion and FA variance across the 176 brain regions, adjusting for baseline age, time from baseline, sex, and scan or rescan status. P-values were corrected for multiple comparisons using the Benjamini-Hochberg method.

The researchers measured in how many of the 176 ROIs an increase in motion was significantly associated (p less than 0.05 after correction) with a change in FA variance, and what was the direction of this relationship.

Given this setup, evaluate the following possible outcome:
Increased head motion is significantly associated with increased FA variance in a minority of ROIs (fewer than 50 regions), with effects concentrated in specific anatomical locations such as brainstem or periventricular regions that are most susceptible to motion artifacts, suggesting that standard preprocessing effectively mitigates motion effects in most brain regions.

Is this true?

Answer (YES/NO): NO